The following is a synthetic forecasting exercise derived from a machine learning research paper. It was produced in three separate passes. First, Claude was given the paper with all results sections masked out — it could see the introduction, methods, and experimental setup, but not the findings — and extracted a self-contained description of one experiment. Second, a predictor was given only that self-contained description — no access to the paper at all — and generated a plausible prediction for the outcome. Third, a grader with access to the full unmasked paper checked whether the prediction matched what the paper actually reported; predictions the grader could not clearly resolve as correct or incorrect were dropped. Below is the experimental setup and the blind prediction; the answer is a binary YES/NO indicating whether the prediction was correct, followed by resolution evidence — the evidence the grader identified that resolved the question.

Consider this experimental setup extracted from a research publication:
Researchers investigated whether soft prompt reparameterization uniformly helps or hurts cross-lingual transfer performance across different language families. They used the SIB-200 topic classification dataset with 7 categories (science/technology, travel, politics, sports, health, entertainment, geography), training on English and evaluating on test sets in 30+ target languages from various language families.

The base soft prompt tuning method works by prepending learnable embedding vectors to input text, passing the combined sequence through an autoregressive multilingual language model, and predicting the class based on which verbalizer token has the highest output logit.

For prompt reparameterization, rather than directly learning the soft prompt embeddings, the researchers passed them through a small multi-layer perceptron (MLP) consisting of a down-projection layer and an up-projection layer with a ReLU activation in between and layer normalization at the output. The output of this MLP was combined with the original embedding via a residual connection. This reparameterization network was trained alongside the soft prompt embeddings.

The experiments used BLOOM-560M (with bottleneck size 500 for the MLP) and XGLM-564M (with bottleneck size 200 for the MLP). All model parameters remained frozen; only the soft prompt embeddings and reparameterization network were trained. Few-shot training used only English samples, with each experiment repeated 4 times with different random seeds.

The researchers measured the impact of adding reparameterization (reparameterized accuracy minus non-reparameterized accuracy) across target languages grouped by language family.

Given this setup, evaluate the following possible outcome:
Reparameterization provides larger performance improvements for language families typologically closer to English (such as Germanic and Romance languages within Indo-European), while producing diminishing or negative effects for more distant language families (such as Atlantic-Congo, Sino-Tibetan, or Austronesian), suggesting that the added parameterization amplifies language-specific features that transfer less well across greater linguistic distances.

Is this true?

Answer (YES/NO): NO